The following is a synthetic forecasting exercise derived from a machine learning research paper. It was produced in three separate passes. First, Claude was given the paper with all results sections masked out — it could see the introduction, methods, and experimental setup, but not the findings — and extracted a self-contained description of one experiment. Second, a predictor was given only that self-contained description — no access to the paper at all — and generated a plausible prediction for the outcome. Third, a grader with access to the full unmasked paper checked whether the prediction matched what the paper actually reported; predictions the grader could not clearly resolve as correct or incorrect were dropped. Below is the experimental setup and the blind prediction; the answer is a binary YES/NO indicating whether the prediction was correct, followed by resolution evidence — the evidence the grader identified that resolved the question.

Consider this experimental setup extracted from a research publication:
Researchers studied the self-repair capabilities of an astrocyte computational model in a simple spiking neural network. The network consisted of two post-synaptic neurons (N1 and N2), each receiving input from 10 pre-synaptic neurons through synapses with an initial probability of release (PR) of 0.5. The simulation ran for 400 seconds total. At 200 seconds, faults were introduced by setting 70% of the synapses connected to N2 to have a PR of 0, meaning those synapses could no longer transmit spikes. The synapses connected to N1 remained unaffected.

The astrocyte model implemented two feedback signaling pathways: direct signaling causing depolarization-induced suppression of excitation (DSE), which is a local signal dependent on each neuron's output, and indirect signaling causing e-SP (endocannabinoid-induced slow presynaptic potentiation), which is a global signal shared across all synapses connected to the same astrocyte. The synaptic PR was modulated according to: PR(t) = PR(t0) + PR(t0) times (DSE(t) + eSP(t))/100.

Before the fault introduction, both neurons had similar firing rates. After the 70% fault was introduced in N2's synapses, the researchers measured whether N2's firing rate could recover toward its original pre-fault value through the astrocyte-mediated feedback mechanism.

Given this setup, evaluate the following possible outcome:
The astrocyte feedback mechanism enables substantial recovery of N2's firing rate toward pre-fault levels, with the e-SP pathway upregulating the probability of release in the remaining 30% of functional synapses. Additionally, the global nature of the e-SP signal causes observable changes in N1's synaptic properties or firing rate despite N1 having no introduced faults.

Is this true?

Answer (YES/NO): NO